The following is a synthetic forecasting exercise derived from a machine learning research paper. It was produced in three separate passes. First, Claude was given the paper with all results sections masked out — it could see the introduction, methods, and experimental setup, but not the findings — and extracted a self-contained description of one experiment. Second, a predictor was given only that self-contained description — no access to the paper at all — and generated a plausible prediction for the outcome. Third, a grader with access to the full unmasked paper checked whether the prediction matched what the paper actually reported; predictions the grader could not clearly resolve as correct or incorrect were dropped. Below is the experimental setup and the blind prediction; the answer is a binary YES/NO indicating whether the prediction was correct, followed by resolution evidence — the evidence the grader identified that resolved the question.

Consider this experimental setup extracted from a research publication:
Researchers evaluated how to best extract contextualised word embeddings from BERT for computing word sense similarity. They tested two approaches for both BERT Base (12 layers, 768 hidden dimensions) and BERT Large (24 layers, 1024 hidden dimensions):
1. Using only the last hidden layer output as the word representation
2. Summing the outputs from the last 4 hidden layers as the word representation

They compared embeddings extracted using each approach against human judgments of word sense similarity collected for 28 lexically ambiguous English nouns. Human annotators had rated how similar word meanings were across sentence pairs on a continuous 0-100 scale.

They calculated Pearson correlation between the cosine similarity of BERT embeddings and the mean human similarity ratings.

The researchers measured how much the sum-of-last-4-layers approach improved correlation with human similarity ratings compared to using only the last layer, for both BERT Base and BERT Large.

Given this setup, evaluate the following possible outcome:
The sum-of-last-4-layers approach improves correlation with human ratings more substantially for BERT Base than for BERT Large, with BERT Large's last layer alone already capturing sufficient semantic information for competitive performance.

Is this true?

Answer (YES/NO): NO